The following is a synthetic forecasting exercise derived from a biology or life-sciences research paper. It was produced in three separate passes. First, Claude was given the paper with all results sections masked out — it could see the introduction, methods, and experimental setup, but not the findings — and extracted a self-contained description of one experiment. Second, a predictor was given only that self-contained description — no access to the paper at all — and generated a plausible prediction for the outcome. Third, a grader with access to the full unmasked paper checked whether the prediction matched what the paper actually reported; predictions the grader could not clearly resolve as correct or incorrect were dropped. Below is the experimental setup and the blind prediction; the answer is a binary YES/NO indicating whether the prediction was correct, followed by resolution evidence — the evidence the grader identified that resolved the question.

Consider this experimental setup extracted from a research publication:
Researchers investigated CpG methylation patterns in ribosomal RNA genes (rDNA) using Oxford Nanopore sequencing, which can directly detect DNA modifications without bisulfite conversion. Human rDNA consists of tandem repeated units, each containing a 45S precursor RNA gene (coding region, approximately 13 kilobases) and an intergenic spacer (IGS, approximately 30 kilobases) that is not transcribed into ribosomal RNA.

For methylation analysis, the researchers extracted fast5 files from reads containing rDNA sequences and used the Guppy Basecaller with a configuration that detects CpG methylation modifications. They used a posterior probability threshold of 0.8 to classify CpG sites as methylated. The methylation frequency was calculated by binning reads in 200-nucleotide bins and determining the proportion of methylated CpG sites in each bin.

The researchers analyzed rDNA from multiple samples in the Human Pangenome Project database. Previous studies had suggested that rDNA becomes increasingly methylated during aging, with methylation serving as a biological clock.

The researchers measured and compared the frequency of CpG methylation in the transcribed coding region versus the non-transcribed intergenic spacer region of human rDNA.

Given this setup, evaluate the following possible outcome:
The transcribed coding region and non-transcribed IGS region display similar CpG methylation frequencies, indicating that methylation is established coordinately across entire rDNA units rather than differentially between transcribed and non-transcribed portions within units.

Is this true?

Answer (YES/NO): NO